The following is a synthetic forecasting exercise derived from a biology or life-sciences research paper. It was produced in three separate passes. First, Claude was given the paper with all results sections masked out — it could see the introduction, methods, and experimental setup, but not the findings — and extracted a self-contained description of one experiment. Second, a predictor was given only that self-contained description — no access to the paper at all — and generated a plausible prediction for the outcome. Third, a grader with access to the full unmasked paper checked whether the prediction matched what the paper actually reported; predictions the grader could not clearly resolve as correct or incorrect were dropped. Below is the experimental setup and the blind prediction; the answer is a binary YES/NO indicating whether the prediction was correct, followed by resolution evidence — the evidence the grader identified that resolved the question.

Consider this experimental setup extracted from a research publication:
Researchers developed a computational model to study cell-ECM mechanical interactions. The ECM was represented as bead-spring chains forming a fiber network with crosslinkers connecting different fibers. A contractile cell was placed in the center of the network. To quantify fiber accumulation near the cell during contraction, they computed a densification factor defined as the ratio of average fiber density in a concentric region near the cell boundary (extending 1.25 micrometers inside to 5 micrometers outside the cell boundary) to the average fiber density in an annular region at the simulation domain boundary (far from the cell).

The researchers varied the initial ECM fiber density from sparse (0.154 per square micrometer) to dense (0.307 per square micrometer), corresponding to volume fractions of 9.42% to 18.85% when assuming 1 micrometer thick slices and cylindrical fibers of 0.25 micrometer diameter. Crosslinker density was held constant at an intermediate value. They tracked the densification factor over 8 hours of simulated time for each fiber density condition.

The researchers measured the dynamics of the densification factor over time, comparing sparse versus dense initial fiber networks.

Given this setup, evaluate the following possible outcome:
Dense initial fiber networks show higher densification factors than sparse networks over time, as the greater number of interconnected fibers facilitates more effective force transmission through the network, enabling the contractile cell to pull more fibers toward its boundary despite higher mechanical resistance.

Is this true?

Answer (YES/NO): NO